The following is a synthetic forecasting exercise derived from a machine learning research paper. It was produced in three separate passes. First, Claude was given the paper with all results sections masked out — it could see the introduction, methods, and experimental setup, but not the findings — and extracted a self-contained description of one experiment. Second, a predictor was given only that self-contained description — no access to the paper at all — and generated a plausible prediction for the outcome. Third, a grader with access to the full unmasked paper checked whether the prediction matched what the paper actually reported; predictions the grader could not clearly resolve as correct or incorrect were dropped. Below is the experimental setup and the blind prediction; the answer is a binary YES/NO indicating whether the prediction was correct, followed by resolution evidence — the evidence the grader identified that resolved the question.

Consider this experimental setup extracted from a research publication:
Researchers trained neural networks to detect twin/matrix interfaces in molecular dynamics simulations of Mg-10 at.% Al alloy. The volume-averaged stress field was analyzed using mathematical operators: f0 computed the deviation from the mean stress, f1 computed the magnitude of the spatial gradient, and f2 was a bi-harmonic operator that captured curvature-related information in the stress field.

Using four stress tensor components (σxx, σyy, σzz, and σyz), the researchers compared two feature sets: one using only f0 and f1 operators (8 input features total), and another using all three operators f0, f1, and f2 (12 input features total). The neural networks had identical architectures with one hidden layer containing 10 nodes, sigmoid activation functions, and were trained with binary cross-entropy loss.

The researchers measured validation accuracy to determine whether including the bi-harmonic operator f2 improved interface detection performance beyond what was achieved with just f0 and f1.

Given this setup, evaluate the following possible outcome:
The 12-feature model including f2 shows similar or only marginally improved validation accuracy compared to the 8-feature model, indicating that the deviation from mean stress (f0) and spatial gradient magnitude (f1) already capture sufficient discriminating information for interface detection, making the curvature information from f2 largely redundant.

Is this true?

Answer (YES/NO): YES